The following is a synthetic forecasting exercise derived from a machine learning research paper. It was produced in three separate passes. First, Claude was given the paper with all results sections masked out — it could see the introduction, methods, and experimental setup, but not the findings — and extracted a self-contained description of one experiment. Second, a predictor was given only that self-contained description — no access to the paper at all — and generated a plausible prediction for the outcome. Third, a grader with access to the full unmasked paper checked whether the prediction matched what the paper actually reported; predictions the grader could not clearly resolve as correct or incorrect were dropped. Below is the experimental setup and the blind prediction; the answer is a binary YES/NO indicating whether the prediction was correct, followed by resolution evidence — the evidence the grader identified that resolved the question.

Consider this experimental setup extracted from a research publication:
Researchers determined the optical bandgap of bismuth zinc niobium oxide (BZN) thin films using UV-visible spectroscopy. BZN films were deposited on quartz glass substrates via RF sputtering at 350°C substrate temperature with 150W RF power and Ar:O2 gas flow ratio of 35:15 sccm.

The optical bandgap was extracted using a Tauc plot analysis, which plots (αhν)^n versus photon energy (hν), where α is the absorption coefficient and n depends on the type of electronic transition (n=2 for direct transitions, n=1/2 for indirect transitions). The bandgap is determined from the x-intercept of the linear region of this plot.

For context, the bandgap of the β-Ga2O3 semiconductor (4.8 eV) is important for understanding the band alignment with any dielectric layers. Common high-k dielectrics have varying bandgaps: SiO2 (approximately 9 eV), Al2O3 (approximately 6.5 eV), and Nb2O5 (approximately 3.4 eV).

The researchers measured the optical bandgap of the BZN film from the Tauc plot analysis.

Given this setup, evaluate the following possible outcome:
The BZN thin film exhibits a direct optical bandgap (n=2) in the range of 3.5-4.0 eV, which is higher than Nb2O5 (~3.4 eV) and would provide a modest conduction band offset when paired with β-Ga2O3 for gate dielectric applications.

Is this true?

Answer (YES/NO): NO